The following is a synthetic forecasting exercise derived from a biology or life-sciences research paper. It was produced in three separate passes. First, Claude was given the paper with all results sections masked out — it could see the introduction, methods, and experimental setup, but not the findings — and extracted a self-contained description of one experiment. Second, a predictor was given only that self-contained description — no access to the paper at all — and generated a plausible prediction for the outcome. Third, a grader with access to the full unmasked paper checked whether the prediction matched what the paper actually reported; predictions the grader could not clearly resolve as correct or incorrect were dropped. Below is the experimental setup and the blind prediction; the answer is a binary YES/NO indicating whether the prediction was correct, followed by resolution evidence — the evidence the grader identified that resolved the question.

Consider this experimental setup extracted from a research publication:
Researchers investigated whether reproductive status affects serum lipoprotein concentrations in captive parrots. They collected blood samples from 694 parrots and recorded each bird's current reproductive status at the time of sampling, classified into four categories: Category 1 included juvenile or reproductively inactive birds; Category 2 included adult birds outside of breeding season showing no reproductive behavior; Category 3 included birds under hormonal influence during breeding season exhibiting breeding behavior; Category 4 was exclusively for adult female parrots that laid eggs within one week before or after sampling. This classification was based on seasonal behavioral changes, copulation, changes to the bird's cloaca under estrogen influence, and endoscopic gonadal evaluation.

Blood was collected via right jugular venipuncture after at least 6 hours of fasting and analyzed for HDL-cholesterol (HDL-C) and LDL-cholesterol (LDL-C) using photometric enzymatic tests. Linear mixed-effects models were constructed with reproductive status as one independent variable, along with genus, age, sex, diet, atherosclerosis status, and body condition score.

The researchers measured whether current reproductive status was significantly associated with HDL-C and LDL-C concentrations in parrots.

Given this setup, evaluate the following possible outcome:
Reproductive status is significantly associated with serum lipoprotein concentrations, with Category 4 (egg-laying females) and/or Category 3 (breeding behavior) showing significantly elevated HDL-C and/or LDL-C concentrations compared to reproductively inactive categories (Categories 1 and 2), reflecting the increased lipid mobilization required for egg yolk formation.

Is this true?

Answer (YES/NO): NO